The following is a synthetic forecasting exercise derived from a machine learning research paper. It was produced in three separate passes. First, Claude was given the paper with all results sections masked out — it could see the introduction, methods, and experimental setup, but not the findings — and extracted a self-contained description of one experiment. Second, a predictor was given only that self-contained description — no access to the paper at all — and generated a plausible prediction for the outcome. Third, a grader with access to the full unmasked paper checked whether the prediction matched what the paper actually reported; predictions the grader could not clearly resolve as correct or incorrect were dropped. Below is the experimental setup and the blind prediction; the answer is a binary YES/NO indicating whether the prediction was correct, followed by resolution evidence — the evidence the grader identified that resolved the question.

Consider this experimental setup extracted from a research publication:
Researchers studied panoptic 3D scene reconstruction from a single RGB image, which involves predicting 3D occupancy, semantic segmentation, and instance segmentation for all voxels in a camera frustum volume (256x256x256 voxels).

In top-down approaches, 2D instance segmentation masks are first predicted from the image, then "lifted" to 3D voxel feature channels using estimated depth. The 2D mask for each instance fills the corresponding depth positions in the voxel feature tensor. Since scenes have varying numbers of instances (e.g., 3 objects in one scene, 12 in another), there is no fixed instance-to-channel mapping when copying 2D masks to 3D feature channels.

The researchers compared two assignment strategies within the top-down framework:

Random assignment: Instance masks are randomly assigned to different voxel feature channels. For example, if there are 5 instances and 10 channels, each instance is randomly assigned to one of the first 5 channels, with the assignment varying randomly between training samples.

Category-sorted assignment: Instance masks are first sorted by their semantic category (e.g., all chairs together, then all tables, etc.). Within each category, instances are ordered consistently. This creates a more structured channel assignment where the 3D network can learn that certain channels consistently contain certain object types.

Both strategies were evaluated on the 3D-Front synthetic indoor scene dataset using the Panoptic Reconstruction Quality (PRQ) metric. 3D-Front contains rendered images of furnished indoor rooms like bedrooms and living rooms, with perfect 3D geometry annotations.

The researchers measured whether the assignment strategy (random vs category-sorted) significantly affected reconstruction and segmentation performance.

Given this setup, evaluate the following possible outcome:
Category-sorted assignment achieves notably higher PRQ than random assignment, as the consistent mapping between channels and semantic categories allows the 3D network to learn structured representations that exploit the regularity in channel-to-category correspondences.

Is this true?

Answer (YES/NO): NO